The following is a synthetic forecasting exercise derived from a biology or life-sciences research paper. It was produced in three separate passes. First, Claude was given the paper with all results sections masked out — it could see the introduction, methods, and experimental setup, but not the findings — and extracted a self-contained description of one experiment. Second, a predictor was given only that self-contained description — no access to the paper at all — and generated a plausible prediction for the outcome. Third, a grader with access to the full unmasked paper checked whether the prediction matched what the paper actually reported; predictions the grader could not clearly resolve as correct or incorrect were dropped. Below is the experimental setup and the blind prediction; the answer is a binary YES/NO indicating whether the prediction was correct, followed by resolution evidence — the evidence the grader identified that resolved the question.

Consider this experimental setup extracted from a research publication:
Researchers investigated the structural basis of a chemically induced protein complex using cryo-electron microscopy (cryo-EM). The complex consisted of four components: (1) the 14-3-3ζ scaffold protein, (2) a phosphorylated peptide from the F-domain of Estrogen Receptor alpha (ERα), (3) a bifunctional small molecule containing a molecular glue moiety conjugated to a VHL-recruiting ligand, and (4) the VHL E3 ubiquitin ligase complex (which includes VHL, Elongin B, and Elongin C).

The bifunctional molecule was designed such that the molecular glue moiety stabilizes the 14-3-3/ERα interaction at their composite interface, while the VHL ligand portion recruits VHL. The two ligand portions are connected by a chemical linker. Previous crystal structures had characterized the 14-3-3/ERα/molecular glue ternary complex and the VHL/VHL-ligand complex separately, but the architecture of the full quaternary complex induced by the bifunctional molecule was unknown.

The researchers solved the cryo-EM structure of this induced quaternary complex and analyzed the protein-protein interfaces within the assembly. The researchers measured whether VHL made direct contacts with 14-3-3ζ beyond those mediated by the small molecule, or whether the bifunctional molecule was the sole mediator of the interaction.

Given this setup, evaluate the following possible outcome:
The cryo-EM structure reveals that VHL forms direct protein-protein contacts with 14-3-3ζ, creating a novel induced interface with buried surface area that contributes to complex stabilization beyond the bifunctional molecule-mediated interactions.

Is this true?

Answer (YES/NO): YES